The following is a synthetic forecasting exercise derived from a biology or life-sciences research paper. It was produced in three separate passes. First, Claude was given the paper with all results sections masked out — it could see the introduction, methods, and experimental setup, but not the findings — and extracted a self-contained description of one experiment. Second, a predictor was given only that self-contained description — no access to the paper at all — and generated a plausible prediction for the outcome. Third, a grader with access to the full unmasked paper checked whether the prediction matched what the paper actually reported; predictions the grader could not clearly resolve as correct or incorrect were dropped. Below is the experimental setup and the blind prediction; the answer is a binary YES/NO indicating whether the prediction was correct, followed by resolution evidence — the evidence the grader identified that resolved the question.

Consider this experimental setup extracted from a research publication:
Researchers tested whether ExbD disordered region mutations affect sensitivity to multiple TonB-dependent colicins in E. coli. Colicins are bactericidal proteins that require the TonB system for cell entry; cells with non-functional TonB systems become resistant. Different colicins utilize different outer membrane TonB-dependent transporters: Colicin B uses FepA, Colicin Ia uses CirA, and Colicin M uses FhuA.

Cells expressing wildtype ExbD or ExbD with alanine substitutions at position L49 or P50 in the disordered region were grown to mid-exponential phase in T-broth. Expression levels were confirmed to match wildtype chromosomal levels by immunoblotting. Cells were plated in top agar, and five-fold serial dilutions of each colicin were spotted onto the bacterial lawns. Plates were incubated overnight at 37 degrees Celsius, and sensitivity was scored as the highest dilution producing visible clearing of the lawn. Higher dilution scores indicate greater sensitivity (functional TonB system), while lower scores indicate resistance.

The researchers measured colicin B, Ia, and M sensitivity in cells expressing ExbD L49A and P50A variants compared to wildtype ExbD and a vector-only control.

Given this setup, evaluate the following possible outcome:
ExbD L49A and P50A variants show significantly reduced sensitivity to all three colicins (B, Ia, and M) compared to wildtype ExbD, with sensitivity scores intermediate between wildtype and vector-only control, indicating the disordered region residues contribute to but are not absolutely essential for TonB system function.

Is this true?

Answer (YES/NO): NO